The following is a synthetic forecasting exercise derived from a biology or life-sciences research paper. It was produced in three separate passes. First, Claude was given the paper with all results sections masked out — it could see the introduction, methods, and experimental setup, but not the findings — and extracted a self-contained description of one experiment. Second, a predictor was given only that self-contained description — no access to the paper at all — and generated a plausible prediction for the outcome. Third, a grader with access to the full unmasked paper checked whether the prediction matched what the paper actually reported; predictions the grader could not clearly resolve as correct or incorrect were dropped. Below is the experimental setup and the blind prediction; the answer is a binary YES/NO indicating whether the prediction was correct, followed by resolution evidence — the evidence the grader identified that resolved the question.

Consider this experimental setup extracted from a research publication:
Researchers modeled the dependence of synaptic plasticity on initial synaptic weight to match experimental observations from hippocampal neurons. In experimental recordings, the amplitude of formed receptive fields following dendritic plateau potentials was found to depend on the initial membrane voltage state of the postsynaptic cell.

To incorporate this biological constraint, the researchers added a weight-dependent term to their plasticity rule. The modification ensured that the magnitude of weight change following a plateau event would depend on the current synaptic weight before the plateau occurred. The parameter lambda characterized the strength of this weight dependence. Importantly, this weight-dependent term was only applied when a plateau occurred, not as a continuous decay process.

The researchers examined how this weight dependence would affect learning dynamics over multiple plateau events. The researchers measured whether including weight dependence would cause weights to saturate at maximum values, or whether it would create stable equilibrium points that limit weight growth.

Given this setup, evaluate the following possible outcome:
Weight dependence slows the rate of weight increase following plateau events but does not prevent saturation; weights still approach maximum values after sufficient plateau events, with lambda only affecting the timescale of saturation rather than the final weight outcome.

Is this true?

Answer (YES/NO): NO